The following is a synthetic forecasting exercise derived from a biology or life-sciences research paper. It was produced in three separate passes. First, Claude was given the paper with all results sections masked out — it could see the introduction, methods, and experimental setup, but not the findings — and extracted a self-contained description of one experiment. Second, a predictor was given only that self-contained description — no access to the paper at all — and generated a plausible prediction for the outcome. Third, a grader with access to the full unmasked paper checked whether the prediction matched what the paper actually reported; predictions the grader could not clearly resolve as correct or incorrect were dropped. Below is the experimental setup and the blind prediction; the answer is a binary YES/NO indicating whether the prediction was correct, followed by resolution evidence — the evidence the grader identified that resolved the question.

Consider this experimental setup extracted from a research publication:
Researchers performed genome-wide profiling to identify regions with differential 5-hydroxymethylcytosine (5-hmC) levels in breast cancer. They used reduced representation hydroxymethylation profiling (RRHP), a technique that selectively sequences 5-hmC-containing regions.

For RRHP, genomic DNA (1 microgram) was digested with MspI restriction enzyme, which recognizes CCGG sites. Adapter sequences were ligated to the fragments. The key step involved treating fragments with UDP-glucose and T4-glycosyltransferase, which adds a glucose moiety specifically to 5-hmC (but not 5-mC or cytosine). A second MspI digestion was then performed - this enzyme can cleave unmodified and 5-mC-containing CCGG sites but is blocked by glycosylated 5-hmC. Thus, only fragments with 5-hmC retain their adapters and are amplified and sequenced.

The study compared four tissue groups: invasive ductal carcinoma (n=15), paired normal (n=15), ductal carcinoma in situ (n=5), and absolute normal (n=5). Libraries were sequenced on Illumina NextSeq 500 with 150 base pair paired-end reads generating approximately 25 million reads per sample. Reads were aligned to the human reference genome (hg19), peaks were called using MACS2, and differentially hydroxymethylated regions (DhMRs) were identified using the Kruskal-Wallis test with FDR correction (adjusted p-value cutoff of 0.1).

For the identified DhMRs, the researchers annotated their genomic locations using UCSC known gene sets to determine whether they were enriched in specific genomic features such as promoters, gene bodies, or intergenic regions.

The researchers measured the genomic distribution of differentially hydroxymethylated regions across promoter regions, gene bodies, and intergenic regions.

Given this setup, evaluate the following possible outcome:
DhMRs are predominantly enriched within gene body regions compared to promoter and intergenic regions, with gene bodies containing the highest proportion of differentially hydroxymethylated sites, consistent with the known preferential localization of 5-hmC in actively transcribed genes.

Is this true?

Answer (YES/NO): NO